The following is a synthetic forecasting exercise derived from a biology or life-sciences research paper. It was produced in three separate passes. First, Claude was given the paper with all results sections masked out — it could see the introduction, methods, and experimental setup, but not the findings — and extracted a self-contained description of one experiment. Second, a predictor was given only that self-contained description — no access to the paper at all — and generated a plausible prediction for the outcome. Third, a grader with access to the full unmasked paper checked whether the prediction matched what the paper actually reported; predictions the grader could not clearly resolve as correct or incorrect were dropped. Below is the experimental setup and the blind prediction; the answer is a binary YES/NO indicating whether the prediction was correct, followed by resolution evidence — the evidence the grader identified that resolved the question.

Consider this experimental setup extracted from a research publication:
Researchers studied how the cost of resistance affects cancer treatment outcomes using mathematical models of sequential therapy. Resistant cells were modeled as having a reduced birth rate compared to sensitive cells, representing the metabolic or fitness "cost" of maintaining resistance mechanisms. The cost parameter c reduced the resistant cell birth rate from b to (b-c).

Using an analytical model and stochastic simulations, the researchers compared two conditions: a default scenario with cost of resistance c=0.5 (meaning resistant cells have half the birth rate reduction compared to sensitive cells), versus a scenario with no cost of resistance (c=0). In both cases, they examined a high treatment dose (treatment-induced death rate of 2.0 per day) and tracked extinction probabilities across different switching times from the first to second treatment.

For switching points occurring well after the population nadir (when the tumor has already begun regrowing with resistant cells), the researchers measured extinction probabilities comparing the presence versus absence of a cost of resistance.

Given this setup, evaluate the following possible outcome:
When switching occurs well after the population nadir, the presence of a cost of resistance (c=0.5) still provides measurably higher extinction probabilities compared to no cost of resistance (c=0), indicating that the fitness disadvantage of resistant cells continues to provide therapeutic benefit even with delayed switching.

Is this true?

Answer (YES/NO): NO